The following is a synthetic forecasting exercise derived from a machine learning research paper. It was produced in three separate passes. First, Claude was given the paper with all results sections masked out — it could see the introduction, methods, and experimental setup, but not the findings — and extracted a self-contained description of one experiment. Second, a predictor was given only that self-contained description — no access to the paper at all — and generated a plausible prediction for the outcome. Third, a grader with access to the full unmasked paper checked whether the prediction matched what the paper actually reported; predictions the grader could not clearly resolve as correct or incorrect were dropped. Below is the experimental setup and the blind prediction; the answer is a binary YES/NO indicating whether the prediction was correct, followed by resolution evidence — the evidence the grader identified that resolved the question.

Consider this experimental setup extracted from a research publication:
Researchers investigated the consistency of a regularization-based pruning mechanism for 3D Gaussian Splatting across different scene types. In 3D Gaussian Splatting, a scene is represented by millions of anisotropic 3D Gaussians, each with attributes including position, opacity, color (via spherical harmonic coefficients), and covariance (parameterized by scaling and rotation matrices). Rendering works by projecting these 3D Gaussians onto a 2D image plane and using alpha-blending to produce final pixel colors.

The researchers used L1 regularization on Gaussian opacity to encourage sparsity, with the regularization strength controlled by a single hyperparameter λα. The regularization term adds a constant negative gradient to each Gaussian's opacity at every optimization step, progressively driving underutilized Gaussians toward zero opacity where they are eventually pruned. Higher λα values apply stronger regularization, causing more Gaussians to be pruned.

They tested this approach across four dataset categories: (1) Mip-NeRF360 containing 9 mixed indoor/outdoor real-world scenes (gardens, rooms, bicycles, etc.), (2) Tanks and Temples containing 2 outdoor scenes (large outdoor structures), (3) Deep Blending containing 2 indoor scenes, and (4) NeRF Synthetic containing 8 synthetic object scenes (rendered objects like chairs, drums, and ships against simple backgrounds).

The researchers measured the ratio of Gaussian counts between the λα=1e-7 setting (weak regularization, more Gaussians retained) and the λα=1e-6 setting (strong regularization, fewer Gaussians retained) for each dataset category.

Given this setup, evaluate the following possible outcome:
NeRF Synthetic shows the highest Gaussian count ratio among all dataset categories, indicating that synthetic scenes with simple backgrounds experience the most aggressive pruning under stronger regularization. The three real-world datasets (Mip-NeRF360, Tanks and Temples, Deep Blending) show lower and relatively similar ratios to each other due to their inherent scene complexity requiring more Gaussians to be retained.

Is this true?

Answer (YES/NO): NO